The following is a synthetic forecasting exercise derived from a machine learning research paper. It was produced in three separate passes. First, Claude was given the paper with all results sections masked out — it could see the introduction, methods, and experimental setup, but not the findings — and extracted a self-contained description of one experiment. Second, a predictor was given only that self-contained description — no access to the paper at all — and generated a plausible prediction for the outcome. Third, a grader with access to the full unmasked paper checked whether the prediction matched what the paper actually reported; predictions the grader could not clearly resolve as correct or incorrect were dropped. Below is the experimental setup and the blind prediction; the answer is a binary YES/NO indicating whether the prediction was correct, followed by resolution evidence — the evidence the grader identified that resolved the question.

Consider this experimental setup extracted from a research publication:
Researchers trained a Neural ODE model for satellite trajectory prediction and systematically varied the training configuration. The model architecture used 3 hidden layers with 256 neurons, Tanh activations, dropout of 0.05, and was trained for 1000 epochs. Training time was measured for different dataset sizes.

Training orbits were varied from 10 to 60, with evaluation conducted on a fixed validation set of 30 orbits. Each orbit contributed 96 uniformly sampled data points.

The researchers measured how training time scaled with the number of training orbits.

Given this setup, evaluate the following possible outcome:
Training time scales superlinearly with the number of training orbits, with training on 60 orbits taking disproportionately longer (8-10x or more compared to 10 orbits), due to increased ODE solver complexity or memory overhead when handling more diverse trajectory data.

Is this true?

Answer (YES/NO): NO